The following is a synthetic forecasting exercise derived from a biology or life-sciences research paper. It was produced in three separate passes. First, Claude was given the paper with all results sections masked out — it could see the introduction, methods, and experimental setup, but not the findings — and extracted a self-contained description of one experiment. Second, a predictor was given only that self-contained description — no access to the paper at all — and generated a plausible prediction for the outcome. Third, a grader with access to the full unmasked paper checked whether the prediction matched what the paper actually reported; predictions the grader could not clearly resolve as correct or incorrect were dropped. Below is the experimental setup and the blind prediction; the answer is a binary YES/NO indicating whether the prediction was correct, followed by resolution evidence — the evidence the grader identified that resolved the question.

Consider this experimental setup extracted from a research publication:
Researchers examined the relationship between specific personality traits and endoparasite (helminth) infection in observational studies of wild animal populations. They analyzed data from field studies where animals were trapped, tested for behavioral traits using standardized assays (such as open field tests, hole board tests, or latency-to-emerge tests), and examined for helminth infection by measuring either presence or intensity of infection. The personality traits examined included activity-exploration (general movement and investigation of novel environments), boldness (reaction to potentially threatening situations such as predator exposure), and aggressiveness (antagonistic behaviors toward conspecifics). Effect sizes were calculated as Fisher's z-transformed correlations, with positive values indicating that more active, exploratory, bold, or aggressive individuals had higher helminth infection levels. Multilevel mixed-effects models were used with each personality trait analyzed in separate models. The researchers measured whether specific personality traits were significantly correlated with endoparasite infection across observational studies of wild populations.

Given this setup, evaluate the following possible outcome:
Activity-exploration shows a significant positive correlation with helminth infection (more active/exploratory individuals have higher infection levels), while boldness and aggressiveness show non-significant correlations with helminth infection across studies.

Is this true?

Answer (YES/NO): NO